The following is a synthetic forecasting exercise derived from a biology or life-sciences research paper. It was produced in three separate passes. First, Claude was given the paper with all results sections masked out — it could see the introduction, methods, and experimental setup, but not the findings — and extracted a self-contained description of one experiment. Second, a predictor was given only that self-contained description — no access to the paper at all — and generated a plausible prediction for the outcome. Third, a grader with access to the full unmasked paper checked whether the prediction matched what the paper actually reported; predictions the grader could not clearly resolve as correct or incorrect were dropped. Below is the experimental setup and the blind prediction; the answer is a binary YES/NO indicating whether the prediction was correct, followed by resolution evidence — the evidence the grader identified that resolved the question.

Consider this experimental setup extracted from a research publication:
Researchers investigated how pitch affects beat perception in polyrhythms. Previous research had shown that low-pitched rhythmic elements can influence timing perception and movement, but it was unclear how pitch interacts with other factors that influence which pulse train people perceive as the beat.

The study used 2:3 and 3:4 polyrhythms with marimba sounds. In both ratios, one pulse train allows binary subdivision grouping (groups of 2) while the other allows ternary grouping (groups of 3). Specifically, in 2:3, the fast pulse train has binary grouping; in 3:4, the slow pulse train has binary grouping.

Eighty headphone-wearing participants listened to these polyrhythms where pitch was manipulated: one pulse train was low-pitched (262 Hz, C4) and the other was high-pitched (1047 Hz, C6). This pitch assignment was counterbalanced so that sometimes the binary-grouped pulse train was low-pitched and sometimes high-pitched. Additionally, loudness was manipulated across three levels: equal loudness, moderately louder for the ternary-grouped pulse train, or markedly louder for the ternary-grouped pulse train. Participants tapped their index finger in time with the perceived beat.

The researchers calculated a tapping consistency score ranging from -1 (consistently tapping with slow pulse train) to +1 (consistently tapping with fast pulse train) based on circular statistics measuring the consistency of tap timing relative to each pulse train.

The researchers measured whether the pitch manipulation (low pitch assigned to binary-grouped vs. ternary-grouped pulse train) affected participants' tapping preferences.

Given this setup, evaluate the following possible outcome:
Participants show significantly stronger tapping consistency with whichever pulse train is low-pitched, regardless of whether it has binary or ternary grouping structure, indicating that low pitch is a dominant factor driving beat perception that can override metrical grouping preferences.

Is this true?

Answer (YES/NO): NO